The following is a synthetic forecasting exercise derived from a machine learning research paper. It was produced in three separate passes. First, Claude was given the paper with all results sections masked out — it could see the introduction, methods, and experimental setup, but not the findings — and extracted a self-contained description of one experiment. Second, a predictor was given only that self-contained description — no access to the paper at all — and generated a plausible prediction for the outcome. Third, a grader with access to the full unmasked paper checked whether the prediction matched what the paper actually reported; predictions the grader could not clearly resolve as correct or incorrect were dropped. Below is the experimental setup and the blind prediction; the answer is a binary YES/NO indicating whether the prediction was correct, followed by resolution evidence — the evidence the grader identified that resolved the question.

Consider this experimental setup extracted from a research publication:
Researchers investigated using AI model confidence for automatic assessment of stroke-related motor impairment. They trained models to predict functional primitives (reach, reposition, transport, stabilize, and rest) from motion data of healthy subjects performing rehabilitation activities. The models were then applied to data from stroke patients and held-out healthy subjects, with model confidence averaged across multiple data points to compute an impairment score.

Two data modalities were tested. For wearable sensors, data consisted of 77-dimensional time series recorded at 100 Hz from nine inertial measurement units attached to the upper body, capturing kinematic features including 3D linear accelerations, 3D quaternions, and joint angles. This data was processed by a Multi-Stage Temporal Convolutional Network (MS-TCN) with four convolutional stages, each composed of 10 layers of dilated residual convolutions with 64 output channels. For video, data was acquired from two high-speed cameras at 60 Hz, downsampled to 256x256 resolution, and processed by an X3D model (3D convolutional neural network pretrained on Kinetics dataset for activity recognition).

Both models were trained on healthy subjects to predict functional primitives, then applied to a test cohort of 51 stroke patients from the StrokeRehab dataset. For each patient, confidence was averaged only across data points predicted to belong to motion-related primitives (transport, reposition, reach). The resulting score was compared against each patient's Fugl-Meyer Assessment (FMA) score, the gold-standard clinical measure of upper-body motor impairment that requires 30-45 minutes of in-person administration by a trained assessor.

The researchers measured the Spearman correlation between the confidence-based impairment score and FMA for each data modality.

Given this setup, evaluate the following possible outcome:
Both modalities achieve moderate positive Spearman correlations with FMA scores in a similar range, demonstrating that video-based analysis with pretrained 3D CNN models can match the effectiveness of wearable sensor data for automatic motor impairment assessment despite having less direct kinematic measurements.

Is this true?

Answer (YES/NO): NO